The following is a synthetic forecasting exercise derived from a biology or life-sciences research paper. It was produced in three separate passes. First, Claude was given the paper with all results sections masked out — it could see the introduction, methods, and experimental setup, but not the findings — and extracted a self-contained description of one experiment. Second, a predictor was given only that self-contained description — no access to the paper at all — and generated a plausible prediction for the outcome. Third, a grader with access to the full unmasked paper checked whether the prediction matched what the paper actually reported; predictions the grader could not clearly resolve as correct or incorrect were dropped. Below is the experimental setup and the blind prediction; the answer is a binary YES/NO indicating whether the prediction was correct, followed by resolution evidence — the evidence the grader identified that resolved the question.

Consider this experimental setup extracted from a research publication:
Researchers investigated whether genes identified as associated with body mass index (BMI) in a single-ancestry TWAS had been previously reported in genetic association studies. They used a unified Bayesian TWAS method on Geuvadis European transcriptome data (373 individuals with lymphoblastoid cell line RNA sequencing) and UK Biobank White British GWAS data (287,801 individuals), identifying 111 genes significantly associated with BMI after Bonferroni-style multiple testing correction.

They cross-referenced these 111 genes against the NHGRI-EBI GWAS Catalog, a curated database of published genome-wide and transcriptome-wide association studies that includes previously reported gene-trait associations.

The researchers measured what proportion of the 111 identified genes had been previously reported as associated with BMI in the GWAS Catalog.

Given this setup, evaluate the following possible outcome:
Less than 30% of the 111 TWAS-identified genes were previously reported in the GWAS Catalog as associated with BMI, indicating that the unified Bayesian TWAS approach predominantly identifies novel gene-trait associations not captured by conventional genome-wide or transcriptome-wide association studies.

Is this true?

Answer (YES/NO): NO